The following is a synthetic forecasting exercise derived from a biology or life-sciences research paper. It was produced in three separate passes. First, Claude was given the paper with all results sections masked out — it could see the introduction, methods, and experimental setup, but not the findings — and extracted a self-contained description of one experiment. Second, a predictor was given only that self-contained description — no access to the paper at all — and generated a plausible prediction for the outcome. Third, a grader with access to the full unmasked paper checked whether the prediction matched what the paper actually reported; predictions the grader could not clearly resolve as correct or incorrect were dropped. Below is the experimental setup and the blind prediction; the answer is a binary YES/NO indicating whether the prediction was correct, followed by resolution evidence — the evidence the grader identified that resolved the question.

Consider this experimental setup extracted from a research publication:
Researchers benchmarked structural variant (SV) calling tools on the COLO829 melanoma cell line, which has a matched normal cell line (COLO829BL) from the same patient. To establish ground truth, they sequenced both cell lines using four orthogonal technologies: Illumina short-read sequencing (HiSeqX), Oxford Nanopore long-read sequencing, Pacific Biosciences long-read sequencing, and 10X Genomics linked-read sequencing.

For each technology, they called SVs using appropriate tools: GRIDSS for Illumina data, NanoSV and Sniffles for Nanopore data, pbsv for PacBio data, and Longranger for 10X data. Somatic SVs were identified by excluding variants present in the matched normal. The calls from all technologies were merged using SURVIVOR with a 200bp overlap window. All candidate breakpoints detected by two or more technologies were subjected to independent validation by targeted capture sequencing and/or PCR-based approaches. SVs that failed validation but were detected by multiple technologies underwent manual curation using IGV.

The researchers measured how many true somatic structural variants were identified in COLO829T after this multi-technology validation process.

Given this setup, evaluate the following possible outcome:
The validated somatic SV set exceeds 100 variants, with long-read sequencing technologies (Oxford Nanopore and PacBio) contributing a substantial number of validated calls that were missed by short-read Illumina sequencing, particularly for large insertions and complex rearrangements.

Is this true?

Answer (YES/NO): NO